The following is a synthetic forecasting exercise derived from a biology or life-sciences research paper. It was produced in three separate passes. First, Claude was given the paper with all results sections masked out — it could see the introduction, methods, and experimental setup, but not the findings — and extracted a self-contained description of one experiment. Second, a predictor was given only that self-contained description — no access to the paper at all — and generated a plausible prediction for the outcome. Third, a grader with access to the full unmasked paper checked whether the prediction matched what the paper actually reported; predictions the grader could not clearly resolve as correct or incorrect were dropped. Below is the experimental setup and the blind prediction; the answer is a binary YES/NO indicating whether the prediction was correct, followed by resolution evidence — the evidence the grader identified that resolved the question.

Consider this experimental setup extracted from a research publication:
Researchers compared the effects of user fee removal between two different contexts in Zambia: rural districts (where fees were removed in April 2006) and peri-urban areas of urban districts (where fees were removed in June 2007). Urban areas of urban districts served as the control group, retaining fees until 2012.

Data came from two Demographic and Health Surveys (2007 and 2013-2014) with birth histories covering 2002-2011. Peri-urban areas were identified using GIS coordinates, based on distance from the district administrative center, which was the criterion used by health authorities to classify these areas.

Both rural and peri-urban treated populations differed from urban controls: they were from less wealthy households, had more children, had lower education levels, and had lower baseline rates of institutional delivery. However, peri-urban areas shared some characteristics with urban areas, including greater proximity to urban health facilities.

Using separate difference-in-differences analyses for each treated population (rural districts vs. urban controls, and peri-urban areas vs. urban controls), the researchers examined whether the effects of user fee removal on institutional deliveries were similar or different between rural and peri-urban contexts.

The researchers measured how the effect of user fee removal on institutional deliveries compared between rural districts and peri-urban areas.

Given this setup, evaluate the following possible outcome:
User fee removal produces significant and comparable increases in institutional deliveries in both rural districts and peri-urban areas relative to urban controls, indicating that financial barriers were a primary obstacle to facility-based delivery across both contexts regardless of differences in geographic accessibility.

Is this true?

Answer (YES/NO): NO